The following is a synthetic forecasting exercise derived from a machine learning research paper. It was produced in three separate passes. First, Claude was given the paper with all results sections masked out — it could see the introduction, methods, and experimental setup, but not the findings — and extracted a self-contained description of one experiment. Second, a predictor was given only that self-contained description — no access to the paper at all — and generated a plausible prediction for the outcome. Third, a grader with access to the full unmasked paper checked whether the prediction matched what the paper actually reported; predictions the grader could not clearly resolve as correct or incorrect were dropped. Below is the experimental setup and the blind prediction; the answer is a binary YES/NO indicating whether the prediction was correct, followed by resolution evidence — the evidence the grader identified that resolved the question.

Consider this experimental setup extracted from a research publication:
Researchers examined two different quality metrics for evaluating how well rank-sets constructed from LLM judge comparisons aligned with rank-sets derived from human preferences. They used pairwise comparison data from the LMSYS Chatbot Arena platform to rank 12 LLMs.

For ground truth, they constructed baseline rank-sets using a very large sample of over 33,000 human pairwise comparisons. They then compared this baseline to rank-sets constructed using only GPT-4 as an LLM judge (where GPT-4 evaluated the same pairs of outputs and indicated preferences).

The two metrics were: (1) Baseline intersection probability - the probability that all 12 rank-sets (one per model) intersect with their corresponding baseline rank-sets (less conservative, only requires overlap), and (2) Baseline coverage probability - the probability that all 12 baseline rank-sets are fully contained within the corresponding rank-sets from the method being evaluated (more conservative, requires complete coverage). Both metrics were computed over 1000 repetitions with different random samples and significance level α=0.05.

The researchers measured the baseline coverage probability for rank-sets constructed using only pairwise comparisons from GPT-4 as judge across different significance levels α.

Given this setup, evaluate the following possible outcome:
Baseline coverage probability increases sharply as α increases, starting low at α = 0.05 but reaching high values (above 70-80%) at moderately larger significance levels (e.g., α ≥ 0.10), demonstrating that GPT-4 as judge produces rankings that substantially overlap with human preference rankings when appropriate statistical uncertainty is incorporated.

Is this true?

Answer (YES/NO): NO